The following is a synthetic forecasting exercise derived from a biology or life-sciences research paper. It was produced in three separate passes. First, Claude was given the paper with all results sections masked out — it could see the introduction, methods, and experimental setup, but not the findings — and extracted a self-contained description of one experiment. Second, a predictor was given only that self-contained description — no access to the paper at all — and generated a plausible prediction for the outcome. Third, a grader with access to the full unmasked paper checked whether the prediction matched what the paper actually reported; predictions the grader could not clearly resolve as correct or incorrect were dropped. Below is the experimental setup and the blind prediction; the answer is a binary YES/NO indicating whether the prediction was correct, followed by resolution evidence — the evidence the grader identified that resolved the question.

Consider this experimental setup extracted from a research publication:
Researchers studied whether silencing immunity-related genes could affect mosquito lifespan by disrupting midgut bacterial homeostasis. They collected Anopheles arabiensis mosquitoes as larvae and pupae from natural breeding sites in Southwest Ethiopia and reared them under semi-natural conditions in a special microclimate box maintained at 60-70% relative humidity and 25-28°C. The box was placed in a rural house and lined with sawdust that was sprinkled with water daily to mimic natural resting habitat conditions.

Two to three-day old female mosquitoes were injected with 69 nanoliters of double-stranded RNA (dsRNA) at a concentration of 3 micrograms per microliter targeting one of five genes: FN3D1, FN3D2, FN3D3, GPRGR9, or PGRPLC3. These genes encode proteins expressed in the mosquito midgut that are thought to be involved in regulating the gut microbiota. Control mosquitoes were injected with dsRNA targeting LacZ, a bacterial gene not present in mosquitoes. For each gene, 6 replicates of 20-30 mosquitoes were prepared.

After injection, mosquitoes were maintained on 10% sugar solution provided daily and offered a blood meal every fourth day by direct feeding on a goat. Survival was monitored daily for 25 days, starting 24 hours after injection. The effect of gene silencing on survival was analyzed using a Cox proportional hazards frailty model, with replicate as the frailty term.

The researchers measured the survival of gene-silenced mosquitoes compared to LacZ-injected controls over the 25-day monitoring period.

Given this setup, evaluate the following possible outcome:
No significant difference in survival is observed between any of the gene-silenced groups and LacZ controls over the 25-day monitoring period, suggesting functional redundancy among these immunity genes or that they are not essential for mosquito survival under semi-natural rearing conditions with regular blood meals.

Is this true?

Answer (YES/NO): NO